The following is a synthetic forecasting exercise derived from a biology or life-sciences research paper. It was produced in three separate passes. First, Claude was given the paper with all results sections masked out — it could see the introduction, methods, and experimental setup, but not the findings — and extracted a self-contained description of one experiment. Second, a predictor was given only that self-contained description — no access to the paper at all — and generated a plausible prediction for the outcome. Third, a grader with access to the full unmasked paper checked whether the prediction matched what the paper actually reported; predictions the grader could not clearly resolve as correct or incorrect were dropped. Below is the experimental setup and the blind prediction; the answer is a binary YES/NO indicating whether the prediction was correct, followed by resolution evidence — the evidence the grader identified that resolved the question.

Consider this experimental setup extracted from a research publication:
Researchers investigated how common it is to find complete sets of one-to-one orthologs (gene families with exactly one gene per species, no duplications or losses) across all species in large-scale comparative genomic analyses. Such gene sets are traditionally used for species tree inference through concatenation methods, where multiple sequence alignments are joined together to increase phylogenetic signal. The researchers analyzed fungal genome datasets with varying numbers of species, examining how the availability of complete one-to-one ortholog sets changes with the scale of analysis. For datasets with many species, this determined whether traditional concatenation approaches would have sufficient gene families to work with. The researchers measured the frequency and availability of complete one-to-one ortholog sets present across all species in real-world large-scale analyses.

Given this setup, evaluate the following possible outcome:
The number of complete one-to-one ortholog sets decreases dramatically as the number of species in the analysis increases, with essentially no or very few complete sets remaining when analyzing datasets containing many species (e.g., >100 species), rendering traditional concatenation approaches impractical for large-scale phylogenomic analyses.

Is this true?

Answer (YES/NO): YES